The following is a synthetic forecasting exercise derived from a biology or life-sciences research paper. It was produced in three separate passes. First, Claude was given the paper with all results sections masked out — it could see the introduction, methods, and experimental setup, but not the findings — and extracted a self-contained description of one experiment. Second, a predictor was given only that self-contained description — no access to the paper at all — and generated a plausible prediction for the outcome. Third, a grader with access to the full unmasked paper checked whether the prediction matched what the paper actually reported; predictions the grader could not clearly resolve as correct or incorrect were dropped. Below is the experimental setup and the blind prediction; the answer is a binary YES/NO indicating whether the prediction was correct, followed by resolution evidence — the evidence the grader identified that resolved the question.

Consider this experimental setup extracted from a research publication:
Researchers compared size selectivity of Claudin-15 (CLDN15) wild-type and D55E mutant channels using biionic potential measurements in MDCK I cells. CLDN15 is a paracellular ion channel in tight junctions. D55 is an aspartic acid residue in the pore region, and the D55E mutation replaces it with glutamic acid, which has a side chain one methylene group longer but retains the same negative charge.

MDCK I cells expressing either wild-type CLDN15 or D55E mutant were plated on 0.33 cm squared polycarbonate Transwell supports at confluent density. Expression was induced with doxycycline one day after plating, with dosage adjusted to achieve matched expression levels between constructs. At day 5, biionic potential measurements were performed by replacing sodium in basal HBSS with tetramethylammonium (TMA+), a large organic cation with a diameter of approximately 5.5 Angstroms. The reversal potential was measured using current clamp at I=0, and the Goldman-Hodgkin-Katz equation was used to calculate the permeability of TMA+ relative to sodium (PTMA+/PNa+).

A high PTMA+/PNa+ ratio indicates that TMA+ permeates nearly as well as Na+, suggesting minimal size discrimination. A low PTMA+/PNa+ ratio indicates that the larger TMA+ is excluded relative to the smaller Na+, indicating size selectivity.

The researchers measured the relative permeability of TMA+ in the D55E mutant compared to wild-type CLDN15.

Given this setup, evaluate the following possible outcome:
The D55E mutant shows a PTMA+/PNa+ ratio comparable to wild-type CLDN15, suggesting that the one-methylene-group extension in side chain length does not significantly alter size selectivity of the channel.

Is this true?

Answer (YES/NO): NO